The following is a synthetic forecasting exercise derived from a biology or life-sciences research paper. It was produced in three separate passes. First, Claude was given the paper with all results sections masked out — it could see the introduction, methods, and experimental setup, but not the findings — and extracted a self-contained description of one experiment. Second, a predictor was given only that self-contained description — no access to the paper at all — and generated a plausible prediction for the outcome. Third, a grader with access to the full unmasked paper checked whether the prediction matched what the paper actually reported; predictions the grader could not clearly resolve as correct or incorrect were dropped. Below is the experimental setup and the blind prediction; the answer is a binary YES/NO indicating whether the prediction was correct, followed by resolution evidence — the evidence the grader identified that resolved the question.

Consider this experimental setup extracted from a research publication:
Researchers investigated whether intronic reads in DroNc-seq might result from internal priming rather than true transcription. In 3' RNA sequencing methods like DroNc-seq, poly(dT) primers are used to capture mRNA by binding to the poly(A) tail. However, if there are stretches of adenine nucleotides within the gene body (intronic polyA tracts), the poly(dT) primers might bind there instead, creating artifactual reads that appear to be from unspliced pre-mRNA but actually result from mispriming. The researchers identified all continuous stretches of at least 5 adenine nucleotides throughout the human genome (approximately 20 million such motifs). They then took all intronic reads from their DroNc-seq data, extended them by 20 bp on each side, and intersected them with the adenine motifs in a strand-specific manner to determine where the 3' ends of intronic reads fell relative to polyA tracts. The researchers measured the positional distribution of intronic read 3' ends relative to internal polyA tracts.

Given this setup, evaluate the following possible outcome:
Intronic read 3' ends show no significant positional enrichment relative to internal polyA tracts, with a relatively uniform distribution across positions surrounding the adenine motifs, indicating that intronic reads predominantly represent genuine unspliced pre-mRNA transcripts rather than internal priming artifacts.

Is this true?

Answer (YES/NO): NO